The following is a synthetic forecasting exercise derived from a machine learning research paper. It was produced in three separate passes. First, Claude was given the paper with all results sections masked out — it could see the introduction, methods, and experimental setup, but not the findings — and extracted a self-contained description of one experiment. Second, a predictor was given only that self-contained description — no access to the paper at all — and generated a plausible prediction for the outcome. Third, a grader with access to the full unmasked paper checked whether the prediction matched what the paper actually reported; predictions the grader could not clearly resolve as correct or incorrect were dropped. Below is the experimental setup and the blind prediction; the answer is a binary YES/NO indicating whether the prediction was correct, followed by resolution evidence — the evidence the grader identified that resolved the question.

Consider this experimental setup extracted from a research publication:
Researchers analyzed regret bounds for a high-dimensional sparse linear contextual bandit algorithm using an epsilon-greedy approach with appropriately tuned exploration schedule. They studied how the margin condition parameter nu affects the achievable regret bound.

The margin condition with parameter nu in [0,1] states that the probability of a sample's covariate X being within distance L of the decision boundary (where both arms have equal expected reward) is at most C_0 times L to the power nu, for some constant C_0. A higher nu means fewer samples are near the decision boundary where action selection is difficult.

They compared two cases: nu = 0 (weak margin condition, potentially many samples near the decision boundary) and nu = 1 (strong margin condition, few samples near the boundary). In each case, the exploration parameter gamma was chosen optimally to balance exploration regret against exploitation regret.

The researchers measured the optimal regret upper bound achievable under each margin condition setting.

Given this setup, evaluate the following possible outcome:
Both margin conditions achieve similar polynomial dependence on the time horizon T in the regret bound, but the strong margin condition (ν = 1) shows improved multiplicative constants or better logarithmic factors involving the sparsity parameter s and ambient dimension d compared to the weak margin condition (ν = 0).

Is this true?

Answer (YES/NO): NO